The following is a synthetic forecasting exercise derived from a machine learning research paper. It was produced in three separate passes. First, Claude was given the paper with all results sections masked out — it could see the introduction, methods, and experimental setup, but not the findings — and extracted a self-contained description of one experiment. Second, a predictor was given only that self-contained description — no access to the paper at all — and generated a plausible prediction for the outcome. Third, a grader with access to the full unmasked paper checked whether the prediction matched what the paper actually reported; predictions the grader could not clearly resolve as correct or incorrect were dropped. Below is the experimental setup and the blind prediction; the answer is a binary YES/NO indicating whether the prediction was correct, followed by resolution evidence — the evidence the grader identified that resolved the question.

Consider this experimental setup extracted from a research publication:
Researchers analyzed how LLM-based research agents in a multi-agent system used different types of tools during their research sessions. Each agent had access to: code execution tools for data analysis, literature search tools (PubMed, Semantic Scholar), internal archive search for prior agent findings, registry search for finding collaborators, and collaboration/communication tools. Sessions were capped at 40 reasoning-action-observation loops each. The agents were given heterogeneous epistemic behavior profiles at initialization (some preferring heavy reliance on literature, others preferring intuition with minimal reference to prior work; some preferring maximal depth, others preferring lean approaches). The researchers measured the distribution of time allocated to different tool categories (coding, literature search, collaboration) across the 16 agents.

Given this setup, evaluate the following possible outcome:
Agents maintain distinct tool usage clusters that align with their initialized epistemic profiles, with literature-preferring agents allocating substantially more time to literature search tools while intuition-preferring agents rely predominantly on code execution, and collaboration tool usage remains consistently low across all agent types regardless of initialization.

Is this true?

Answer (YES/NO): NO